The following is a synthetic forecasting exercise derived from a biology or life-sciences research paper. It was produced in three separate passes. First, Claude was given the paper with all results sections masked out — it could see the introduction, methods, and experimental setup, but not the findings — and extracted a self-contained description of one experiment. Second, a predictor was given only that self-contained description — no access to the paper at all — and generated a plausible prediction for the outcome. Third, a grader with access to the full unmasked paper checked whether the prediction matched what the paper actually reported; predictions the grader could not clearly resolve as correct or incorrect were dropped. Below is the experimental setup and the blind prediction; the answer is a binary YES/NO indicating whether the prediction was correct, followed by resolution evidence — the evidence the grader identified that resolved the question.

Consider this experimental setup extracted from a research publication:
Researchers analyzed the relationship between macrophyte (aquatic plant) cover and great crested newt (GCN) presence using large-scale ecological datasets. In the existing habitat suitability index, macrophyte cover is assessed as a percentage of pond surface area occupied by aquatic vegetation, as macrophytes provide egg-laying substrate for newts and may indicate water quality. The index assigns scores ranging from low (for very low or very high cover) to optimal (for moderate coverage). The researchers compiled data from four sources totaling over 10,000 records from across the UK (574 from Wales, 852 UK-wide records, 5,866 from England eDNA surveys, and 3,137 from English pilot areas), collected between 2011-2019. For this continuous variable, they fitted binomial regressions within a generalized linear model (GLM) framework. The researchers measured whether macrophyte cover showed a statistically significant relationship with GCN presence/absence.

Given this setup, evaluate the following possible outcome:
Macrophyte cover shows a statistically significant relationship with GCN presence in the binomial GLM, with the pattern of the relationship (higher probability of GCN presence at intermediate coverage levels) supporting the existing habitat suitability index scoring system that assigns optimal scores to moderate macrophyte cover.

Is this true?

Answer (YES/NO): NO